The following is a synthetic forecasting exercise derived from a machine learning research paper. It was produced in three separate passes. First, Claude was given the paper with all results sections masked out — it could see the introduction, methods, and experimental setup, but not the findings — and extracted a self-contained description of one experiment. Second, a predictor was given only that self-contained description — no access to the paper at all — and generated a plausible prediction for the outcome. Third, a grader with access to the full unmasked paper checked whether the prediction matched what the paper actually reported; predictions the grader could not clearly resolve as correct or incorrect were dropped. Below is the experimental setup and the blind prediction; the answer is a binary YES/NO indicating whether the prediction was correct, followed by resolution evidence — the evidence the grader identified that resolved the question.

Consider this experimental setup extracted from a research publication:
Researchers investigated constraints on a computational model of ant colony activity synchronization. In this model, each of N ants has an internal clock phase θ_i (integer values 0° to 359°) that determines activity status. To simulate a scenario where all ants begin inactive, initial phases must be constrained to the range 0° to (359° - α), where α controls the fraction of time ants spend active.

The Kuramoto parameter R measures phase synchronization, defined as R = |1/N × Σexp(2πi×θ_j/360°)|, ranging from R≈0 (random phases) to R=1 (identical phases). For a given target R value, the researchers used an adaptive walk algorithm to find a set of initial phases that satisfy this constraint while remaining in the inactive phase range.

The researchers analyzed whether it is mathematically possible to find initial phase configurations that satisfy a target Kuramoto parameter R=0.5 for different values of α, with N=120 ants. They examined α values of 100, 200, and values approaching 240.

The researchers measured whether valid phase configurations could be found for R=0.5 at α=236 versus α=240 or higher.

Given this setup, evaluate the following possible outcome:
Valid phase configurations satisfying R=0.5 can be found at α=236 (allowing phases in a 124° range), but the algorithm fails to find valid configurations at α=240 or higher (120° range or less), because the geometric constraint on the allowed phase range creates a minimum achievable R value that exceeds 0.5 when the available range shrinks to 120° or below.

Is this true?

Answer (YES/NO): YES